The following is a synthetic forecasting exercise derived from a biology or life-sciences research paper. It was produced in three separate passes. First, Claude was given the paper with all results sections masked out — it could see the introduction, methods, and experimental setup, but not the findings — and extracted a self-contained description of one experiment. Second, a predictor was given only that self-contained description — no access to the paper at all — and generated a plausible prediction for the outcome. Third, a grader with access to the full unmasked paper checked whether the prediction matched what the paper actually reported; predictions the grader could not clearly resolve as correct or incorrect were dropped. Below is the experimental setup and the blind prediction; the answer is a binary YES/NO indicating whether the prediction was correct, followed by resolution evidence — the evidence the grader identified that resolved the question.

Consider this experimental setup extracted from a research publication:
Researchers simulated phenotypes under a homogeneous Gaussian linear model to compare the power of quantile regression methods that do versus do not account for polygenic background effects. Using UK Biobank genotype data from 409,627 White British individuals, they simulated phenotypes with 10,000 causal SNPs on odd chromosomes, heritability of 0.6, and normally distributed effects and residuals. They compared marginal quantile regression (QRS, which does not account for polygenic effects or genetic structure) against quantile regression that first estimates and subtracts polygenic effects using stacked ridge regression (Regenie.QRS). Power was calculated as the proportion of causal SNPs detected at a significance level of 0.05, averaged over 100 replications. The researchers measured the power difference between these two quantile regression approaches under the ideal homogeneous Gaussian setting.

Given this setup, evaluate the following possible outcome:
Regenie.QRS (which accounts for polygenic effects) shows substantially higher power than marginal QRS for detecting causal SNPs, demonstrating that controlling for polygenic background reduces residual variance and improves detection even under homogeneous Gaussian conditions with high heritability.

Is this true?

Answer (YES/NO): NO